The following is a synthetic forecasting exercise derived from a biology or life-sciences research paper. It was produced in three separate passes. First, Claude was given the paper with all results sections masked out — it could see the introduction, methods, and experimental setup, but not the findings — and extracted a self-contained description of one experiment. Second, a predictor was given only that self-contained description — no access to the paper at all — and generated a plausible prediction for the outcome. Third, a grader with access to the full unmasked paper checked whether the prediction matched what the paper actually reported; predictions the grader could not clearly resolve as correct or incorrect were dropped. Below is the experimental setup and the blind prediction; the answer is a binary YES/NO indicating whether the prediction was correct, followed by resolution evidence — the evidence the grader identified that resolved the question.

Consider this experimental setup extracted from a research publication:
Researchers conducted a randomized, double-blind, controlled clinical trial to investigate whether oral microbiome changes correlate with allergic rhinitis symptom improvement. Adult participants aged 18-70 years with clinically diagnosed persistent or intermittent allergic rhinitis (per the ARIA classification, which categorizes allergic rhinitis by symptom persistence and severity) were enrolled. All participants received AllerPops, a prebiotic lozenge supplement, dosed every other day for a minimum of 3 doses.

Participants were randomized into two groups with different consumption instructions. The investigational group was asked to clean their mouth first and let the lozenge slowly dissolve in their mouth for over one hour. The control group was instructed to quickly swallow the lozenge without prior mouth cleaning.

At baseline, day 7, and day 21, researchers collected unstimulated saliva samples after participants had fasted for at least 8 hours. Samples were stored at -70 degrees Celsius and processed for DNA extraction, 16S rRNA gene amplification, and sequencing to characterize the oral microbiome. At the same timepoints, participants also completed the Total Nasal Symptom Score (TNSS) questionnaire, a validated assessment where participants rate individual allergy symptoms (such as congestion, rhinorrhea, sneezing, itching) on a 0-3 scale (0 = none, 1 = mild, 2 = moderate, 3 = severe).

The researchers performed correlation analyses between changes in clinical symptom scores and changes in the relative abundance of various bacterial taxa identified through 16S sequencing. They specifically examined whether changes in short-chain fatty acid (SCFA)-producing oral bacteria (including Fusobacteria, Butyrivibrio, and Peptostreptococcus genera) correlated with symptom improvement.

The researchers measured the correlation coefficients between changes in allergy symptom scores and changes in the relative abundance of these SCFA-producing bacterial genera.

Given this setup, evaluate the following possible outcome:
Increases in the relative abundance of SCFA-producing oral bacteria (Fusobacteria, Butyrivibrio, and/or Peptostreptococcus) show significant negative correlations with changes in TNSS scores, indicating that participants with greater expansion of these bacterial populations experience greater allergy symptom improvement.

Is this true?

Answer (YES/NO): NO